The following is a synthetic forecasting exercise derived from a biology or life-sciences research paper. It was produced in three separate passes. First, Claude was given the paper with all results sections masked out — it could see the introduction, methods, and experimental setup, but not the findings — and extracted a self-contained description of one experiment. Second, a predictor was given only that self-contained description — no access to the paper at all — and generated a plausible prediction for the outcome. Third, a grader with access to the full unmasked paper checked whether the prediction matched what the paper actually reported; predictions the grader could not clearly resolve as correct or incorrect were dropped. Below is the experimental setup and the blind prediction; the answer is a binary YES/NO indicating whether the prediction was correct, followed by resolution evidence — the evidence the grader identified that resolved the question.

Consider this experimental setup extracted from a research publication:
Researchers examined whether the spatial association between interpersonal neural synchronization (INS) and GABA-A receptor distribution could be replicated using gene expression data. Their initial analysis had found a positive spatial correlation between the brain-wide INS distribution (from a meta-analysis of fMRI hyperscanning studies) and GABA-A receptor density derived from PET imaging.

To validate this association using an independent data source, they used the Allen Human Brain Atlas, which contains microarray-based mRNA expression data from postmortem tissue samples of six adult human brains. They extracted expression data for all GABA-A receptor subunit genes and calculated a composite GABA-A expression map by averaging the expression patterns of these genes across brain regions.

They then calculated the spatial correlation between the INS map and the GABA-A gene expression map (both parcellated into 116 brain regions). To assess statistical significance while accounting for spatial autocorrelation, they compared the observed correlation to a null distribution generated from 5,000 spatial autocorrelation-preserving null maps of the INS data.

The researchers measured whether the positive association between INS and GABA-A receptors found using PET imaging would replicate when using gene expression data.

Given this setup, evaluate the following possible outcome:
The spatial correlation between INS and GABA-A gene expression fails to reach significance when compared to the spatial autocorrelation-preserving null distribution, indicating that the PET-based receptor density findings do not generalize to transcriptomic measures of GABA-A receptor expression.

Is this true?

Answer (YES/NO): NO